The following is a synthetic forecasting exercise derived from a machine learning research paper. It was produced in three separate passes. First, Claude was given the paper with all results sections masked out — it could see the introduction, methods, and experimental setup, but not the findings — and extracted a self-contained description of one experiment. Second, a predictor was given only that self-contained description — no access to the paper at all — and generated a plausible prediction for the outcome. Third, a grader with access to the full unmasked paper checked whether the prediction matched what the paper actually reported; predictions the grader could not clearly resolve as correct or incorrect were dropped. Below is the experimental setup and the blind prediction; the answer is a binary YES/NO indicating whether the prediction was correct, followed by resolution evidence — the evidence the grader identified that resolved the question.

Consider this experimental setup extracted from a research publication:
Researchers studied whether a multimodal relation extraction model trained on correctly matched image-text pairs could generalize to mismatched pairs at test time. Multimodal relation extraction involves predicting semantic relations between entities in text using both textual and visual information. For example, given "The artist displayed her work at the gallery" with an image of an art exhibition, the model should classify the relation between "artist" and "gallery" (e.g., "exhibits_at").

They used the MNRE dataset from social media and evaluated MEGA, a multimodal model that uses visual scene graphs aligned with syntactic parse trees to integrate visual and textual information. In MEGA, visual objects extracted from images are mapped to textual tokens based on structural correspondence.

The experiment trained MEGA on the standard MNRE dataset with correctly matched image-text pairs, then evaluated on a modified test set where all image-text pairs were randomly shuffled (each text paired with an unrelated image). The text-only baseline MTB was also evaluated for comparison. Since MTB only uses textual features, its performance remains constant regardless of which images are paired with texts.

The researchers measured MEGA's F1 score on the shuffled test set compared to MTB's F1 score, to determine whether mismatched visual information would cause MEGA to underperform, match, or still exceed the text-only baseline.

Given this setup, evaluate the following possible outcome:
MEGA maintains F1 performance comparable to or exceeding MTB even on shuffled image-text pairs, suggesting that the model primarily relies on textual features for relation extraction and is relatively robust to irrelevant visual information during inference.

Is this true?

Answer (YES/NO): YES